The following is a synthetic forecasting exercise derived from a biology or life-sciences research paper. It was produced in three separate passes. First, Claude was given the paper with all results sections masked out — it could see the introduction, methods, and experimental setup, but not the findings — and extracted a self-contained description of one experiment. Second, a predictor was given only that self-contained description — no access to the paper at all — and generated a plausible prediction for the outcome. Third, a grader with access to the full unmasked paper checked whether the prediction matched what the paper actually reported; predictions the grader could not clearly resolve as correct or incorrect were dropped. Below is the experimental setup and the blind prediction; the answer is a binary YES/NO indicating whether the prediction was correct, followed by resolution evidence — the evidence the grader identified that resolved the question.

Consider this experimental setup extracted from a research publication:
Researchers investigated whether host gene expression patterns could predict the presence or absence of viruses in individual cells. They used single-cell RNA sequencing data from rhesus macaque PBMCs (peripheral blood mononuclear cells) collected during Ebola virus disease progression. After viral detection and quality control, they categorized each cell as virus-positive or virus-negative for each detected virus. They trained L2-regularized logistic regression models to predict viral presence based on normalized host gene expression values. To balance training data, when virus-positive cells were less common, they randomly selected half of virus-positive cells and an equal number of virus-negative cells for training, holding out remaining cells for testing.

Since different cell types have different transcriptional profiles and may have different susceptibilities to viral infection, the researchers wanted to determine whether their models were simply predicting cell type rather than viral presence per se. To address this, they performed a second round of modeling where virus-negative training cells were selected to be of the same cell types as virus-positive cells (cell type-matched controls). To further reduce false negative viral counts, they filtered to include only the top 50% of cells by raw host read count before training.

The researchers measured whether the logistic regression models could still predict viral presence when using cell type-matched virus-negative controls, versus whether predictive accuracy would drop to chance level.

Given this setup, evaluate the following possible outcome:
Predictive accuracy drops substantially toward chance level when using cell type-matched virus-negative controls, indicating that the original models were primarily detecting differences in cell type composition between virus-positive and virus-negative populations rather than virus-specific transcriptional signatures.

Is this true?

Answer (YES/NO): NO